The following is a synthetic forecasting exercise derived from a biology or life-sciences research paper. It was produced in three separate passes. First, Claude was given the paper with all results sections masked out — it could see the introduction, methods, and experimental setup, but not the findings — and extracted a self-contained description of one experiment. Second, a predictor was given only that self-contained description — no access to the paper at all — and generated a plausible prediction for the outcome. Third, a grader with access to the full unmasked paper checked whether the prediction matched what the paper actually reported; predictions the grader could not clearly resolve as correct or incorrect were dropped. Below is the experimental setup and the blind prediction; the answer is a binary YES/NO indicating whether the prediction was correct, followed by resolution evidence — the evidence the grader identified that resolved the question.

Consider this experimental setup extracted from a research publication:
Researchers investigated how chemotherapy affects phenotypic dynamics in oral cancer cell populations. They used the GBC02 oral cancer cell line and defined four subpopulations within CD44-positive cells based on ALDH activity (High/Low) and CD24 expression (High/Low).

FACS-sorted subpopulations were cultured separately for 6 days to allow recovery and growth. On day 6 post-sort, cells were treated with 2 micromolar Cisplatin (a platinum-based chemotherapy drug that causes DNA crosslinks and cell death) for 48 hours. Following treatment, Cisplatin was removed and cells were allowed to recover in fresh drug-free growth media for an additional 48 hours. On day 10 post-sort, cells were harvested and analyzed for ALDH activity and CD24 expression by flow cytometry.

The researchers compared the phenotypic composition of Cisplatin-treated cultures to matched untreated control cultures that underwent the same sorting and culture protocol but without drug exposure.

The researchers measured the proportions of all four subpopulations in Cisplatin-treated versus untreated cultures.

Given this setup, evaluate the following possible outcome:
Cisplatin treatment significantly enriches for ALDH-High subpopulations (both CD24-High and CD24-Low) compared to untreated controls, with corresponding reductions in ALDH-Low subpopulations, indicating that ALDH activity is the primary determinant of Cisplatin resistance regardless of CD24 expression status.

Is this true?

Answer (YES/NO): NO